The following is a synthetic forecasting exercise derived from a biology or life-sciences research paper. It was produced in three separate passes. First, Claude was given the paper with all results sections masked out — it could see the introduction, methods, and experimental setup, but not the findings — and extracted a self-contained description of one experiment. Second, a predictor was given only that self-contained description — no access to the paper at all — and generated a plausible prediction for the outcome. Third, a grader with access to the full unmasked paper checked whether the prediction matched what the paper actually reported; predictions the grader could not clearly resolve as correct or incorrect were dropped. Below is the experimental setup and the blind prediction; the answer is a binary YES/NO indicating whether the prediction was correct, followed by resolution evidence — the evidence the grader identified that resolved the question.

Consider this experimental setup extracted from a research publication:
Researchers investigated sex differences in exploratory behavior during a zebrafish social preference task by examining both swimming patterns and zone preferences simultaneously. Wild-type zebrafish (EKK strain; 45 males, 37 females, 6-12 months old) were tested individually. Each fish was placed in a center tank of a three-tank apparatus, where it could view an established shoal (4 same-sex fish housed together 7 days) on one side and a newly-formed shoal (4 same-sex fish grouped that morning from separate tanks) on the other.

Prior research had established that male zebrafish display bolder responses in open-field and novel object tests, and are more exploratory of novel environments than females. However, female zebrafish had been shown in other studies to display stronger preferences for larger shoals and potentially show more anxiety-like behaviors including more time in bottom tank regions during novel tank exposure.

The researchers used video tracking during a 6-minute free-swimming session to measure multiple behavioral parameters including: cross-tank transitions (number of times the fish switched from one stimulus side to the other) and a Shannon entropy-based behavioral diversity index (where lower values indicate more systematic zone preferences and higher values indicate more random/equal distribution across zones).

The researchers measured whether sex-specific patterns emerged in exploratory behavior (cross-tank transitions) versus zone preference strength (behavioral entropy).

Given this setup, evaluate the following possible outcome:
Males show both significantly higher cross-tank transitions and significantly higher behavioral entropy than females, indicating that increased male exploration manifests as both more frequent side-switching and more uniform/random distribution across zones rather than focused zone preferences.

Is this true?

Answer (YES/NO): YES